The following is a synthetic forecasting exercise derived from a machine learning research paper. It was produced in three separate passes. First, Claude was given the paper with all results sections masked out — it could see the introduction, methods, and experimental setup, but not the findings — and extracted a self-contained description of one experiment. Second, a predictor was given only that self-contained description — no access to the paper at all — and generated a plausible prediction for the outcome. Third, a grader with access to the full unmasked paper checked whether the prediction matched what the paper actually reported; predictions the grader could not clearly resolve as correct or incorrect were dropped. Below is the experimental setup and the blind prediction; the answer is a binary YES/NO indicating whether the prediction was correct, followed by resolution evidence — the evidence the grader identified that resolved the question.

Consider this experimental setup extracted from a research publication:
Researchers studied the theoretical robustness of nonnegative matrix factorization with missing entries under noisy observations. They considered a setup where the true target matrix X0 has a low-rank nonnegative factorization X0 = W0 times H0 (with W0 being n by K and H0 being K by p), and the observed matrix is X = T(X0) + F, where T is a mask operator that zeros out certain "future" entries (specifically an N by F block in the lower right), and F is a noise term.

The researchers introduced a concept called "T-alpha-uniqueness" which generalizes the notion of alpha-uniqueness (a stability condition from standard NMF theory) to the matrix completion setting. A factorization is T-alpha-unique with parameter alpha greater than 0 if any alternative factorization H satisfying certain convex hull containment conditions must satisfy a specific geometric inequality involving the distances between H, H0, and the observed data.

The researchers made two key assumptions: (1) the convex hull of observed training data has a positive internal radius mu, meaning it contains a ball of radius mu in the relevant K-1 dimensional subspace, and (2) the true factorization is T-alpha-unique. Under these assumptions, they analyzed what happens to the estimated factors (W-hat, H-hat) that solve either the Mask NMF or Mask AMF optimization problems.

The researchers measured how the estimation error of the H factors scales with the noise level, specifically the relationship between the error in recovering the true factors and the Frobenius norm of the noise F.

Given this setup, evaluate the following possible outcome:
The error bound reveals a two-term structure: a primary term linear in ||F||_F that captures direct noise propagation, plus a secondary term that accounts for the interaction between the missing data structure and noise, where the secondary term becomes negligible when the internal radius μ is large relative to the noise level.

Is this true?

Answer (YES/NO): NO